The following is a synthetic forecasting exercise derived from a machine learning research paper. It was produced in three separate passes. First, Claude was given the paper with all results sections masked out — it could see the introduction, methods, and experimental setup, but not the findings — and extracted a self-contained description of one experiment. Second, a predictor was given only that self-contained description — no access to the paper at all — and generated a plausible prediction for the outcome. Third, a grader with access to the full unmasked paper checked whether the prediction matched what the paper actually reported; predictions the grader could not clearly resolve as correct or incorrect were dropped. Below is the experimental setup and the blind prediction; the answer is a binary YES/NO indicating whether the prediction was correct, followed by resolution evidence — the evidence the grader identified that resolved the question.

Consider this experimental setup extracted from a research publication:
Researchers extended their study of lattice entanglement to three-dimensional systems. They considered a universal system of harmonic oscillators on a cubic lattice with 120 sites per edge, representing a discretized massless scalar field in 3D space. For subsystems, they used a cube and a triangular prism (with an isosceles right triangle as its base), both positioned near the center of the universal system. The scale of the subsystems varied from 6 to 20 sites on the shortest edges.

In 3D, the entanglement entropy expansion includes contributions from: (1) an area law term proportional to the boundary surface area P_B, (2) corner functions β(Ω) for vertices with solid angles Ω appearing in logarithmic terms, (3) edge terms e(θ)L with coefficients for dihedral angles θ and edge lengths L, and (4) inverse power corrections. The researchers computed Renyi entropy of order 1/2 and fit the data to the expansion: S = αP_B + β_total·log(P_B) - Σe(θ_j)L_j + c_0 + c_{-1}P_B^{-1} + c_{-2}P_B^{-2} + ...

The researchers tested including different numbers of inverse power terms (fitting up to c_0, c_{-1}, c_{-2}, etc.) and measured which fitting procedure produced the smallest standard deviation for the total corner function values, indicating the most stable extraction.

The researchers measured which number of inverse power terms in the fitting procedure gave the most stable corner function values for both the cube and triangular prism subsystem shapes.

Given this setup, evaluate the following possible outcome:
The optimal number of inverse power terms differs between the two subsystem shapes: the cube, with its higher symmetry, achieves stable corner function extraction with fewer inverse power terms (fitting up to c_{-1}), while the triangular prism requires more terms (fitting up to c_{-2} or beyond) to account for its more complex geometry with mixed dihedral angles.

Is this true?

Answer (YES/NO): NO